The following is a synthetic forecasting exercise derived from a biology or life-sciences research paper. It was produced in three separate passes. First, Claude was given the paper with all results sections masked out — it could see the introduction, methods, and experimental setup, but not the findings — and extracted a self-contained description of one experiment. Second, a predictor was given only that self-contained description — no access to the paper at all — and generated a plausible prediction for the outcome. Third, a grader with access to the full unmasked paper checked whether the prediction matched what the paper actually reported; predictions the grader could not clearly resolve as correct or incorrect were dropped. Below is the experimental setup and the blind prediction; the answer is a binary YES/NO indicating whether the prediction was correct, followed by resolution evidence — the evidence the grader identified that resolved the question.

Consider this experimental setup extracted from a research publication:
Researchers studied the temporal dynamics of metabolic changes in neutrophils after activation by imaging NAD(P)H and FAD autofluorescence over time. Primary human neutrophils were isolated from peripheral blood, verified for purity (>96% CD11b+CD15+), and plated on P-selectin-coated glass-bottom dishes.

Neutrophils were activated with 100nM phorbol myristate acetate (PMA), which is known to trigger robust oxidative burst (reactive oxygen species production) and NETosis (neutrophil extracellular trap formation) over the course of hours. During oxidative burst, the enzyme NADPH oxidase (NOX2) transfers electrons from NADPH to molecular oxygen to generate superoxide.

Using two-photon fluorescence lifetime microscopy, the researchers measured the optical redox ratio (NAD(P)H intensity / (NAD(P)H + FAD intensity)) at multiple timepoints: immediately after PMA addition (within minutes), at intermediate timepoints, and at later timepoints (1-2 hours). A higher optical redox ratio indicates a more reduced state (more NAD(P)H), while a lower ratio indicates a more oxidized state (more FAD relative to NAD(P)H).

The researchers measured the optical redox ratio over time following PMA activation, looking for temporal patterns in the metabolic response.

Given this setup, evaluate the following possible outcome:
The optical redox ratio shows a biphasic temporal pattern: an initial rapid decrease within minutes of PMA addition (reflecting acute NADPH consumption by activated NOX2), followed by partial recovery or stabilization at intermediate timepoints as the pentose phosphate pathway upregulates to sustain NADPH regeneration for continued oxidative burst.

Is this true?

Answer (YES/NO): NO